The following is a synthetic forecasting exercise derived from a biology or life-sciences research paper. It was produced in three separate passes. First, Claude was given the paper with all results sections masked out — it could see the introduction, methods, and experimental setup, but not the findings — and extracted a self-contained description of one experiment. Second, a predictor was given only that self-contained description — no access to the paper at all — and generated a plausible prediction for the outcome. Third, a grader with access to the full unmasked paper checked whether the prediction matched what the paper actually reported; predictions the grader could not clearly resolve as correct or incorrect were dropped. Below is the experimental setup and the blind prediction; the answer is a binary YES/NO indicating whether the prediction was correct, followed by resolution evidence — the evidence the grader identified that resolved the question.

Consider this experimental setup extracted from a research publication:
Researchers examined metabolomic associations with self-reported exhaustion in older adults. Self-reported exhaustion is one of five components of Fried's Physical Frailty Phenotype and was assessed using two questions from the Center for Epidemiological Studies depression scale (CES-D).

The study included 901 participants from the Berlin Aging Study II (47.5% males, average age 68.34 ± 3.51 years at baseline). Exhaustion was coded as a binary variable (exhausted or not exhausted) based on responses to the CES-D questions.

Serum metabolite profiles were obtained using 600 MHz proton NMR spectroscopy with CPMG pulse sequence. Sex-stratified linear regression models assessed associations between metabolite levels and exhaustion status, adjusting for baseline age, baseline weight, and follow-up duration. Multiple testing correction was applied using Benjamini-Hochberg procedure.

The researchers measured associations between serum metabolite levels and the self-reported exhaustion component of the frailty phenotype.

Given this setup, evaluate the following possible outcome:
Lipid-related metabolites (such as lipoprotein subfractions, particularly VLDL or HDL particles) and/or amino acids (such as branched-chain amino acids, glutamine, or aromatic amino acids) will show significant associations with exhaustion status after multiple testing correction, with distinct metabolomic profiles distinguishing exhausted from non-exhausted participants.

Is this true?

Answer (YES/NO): NO